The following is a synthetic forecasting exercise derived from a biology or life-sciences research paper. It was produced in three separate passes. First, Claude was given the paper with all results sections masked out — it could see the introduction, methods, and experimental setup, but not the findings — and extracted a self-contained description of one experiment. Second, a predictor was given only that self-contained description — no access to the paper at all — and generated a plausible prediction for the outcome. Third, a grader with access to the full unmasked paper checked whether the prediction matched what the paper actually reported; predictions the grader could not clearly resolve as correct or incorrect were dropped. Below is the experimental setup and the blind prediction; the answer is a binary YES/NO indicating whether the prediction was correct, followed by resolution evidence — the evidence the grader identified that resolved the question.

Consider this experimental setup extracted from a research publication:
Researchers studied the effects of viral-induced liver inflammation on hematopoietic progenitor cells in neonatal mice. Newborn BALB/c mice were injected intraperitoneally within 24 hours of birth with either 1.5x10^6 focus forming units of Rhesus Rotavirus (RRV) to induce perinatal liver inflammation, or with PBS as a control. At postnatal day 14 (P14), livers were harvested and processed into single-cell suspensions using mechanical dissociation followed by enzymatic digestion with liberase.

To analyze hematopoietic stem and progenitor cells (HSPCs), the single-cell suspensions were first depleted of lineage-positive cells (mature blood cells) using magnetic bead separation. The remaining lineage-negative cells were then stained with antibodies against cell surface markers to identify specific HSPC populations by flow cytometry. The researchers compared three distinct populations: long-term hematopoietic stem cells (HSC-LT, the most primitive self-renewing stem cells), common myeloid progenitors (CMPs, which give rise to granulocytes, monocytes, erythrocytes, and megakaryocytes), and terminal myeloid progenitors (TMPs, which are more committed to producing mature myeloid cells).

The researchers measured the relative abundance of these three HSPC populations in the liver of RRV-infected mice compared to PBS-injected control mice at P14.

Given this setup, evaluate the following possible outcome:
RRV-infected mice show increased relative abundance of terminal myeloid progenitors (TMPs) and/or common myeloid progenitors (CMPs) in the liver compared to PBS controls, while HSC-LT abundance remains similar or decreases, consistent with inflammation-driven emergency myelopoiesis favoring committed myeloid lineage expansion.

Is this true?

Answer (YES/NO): NO